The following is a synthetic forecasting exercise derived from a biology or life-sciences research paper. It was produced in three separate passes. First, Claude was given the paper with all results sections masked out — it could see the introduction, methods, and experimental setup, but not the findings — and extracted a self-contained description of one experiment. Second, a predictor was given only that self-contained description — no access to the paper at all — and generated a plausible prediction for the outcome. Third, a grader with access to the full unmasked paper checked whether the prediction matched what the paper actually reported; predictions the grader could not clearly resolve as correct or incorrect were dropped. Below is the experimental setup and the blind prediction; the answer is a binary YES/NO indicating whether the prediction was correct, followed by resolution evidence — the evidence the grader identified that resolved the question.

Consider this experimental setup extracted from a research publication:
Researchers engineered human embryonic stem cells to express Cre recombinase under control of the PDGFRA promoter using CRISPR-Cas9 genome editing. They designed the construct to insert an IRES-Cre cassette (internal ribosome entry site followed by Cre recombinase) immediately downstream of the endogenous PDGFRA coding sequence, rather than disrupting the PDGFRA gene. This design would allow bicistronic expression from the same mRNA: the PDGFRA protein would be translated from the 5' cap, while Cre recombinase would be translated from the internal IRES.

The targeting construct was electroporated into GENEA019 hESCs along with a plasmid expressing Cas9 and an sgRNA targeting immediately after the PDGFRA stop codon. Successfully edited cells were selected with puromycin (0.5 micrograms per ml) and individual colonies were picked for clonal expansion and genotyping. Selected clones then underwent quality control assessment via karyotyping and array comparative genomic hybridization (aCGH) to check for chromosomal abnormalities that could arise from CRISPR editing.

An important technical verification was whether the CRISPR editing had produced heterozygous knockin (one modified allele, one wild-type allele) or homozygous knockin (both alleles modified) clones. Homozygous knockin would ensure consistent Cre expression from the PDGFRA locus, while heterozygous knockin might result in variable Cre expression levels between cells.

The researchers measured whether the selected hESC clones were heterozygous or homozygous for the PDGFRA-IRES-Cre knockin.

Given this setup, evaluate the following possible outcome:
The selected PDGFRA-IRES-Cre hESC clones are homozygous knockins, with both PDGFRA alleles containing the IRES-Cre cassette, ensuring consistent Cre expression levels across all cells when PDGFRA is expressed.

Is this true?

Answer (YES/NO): YES